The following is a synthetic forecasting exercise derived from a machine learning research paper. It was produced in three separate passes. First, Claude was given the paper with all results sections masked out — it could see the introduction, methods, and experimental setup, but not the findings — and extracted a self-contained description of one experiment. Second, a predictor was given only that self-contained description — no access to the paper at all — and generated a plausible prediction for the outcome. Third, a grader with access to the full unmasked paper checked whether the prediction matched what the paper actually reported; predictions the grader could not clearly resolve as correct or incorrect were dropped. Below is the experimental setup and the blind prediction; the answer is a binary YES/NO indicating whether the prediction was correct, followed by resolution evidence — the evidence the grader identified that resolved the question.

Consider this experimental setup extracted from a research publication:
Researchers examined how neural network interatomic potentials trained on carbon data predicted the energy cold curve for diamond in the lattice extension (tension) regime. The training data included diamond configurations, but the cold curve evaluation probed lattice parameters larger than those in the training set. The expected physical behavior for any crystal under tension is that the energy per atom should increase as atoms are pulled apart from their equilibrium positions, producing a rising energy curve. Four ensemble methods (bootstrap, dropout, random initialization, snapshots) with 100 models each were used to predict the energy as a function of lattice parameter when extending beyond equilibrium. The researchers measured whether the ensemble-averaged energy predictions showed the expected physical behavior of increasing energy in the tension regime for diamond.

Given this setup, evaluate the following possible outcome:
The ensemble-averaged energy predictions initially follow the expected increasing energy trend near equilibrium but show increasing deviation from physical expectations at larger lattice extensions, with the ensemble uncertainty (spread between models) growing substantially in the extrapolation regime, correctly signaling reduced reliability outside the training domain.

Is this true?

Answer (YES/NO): NO